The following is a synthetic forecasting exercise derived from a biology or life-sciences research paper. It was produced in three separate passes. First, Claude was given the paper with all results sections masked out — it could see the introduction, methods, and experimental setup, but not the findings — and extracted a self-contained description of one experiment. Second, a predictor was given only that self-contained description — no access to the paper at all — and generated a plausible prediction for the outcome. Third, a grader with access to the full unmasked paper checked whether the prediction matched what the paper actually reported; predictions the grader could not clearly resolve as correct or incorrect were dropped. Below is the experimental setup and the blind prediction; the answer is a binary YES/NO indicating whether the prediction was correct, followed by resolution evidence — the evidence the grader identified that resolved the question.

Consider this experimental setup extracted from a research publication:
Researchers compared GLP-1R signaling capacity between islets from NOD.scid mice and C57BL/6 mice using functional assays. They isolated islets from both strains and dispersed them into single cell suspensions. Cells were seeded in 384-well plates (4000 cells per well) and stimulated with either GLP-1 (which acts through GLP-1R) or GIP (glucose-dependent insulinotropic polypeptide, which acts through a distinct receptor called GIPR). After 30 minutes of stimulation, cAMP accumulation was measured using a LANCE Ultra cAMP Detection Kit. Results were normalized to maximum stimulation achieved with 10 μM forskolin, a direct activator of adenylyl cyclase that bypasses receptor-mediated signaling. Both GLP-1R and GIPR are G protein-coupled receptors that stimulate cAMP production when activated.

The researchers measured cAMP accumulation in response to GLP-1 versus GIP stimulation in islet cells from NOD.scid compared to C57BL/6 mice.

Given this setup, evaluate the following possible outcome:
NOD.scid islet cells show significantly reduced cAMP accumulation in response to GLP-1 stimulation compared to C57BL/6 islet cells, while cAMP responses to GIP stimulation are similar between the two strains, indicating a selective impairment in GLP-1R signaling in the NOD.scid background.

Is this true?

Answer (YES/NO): YES